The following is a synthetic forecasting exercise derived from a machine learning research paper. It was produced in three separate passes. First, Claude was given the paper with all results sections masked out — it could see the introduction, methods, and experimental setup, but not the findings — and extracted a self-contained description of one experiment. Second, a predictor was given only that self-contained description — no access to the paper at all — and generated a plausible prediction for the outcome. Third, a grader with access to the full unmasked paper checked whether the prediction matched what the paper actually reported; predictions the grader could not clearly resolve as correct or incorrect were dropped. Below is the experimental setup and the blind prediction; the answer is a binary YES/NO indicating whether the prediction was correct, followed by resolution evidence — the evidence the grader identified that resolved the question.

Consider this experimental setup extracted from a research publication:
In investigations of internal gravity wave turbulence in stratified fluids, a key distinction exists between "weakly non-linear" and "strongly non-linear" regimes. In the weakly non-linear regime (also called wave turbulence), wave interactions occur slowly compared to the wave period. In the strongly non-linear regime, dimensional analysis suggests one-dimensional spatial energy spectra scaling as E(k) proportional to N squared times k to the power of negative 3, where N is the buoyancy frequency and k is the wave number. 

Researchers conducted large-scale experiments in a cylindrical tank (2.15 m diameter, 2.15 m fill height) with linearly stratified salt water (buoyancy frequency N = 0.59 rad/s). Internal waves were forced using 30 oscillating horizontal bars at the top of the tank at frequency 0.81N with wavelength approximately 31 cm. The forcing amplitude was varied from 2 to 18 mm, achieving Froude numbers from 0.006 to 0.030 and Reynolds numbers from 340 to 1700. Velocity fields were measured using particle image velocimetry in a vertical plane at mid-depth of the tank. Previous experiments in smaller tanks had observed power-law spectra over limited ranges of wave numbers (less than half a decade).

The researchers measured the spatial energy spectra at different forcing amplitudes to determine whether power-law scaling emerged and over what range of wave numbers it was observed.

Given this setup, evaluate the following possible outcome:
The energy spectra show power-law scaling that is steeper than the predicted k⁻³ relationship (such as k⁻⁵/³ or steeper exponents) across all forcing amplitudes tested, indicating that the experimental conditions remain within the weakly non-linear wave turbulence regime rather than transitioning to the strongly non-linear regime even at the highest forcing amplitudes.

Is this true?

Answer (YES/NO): NO